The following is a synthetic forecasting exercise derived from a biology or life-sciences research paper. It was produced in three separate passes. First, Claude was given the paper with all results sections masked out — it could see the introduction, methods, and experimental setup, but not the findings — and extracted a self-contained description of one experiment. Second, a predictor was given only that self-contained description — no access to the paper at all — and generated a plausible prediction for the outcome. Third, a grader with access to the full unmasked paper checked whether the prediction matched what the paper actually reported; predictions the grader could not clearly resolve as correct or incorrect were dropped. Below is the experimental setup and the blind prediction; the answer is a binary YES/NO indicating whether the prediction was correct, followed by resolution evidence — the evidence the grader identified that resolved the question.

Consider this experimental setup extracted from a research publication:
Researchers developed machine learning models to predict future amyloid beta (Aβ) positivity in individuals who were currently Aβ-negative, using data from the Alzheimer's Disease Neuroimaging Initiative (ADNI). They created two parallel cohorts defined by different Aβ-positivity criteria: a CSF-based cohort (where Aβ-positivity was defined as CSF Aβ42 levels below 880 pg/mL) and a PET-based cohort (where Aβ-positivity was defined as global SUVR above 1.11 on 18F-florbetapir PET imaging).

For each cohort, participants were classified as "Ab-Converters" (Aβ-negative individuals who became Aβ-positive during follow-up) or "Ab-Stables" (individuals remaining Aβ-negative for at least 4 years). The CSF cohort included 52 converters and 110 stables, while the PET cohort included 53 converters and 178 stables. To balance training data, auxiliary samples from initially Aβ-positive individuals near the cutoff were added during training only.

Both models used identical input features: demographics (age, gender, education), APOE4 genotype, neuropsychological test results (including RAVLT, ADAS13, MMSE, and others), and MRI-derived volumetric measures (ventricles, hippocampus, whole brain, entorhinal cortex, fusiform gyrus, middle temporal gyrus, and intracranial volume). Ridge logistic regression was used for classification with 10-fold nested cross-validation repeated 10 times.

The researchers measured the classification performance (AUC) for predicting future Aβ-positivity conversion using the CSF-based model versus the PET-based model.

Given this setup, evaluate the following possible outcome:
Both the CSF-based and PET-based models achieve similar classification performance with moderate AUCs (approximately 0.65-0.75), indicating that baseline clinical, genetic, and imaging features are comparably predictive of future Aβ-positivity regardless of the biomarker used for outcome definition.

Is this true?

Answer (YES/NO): NO